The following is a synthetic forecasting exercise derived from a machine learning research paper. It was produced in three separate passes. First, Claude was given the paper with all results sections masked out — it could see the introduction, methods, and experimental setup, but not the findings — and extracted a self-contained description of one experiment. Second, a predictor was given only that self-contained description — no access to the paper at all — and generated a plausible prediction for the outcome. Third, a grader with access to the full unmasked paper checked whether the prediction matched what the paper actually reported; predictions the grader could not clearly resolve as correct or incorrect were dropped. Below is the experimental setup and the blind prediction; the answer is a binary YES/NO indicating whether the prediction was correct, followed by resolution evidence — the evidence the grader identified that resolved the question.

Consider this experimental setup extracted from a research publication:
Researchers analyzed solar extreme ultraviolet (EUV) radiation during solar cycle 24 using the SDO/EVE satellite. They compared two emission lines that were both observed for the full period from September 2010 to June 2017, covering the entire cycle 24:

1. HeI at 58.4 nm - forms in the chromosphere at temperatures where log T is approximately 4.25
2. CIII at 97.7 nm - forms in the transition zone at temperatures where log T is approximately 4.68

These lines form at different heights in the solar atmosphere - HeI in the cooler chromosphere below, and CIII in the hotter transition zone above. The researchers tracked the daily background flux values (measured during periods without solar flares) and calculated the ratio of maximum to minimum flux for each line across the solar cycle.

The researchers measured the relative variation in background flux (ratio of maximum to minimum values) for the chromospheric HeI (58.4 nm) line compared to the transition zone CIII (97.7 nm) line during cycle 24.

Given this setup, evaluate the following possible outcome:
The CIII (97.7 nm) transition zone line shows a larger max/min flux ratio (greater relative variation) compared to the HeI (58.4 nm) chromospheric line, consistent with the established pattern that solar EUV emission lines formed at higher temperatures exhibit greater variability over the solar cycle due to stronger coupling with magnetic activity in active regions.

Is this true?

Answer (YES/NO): NO